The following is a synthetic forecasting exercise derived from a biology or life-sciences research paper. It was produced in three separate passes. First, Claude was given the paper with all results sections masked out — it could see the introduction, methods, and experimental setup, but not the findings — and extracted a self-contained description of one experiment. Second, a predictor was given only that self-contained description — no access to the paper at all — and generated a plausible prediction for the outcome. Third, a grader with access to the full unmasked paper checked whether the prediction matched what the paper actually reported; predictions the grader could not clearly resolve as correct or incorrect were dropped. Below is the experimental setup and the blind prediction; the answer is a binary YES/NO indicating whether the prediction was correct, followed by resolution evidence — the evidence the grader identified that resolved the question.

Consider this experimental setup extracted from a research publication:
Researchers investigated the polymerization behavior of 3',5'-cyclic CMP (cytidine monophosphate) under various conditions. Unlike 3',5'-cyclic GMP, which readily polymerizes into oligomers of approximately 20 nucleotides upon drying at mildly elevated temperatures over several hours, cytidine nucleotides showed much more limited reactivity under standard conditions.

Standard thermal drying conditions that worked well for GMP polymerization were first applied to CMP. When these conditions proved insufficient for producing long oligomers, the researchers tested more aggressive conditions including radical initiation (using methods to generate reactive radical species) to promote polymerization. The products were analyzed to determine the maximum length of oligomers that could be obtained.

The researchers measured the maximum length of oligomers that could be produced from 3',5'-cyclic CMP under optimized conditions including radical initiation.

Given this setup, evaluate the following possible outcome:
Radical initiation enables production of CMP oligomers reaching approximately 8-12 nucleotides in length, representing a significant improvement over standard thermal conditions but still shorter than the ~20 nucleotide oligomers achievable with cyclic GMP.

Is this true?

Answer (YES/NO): NO